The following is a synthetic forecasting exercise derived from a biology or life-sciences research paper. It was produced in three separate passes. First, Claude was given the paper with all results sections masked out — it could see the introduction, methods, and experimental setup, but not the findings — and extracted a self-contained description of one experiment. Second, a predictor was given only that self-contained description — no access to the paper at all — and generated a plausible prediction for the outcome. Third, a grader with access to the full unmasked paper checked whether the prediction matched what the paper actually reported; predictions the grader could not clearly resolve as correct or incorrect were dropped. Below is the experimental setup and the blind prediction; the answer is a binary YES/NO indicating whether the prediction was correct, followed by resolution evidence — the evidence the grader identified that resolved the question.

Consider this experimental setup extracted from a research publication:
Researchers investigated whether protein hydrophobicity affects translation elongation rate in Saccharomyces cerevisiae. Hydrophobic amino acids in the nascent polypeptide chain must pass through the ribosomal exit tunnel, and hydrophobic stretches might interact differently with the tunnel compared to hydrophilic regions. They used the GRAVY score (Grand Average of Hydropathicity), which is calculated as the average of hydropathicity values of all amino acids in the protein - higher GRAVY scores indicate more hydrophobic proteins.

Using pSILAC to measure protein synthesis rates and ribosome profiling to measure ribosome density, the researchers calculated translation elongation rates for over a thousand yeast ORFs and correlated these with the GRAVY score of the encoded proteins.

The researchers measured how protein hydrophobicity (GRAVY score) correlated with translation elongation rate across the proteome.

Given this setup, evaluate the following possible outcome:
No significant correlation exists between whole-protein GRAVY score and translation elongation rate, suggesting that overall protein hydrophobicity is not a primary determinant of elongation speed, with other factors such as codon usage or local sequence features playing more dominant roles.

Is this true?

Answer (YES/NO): NO